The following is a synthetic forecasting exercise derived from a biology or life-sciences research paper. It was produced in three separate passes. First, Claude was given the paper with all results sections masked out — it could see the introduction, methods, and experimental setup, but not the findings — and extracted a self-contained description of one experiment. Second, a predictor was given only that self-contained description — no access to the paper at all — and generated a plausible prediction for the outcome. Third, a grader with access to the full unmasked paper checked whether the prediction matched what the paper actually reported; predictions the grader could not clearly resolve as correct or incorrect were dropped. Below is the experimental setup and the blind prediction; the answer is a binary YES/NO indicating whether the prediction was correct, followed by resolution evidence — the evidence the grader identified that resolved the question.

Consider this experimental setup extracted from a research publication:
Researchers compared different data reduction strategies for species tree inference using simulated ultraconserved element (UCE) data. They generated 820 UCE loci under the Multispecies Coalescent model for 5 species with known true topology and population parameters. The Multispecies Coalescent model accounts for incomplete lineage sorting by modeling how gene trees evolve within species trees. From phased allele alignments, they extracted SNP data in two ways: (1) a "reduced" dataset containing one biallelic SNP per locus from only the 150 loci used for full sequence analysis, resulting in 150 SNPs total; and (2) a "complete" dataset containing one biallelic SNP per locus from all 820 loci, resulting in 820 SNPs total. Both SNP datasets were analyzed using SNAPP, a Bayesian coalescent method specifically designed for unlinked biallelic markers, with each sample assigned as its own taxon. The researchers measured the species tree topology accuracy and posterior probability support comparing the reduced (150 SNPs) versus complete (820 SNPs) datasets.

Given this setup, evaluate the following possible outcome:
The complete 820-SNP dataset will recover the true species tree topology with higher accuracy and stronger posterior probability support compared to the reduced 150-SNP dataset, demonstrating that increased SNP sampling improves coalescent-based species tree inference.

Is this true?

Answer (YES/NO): YES